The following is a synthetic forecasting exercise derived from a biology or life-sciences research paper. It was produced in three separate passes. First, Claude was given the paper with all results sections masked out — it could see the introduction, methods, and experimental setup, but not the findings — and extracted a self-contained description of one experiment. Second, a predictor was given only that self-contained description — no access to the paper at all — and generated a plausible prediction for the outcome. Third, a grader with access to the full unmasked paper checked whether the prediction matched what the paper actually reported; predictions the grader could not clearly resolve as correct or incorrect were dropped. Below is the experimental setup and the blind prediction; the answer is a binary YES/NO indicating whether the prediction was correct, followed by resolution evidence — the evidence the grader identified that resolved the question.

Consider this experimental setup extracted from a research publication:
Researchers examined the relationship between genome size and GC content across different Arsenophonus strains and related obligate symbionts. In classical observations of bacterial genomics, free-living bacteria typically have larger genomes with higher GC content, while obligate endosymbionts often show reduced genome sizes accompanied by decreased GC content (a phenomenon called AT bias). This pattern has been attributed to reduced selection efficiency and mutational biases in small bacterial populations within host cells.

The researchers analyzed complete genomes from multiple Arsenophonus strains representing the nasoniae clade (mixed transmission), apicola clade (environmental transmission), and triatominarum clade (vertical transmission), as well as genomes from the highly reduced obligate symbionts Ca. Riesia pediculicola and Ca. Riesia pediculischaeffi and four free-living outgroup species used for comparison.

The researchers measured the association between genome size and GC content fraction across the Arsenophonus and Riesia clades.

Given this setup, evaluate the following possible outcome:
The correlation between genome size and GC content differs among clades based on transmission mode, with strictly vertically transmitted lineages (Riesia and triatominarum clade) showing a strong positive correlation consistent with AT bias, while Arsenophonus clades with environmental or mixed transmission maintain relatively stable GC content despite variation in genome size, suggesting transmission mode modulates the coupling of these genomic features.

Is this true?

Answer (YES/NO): NO